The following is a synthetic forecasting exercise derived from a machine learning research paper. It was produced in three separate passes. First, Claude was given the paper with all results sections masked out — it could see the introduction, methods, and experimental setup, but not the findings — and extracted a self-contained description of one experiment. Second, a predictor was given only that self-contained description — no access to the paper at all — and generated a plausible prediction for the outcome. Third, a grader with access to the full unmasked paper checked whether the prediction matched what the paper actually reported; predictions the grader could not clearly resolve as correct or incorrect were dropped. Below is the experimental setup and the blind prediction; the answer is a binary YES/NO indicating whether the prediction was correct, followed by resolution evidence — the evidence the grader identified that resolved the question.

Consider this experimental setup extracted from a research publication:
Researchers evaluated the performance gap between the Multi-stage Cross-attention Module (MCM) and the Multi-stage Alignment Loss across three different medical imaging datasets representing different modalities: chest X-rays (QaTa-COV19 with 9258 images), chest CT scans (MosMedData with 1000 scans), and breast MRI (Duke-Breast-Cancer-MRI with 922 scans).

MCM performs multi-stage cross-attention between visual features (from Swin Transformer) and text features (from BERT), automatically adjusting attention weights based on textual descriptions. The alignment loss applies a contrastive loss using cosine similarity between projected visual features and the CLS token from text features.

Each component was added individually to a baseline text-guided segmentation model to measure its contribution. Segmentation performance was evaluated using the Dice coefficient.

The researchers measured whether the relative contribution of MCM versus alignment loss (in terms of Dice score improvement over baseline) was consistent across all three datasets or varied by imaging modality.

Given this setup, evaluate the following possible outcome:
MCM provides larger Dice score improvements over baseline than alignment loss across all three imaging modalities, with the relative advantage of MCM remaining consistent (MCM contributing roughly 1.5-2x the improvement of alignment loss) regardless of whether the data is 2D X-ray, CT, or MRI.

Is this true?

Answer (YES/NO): NO